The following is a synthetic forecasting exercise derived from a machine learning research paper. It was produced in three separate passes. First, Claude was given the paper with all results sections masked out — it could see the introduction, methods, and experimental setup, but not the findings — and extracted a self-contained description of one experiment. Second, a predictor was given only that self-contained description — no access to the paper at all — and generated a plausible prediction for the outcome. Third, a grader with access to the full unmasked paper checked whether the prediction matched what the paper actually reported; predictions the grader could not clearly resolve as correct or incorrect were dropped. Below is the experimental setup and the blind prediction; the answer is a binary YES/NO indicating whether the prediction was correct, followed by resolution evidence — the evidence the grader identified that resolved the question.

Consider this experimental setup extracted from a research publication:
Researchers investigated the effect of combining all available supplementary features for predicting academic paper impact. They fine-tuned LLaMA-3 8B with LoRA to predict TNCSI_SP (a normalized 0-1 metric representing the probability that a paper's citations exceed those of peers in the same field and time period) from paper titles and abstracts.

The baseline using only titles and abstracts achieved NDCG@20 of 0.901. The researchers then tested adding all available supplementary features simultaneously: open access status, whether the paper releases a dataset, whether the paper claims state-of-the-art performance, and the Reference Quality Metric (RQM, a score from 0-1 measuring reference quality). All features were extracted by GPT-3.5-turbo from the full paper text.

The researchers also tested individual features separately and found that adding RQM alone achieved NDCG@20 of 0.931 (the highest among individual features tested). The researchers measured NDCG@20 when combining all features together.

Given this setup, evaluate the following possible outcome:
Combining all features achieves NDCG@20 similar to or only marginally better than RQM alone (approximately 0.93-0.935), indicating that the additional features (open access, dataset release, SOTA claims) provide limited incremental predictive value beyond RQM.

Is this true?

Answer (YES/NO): NO